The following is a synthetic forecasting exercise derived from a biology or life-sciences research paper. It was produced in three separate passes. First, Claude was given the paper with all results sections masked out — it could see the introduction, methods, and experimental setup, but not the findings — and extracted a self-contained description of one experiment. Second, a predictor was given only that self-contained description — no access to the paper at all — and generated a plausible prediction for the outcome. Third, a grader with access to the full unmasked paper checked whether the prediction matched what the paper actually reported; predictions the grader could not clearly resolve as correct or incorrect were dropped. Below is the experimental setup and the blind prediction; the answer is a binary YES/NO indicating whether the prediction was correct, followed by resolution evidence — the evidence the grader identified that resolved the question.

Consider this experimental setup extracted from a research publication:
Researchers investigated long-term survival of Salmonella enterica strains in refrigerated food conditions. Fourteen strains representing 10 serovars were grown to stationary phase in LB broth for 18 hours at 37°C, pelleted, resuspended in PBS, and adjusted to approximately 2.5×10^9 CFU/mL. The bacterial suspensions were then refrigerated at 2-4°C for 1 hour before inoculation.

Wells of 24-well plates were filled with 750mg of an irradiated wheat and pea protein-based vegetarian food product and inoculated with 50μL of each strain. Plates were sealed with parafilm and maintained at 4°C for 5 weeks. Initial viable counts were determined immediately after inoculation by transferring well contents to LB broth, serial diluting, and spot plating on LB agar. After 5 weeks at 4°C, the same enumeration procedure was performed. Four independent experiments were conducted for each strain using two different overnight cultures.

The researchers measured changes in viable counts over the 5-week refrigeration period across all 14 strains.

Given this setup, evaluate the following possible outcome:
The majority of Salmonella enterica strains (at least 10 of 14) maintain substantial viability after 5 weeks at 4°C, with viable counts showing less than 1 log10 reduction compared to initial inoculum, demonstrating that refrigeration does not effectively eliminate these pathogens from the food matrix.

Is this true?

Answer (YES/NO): YES